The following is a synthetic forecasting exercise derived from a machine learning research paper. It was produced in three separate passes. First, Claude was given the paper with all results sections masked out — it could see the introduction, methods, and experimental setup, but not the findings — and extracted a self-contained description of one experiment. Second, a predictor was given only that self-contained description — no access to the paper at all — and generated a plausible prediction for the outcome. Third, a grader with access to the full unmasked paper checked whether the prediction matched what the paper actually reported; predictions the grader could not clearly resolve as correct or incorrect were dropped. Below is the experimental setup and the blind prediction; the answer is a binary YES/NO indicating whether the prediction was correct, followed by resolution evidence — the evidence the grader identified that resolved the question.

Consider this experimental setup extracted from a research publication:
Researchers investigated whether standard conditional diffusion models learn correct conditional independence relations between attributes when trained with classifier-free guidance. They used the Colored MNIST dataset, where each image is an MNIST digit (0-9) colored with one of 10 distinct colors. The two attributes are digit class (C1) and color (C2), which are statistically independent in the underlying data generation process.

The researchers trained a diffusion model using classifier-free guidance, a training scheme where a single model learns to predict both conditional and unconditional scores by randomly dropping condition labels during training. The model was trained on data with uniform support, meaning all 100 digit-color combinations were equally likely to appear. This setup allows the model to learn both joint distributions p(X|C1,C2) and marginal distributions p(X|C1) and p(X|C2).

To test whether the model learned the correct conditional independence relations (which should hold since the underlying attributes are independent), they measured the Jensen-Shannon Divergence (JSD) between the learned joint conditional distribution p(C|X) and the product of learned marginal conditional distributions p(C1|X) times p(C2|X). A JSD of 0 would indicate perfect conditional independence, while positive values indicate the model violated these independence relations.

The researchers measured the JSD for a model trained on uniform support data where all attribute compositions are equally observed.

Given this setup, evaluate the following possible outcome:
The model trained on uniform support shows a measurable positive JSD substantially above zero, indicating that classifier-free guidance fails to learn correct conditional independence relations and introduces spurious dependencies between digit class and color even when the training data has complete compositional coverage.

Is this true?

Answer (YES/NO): YES